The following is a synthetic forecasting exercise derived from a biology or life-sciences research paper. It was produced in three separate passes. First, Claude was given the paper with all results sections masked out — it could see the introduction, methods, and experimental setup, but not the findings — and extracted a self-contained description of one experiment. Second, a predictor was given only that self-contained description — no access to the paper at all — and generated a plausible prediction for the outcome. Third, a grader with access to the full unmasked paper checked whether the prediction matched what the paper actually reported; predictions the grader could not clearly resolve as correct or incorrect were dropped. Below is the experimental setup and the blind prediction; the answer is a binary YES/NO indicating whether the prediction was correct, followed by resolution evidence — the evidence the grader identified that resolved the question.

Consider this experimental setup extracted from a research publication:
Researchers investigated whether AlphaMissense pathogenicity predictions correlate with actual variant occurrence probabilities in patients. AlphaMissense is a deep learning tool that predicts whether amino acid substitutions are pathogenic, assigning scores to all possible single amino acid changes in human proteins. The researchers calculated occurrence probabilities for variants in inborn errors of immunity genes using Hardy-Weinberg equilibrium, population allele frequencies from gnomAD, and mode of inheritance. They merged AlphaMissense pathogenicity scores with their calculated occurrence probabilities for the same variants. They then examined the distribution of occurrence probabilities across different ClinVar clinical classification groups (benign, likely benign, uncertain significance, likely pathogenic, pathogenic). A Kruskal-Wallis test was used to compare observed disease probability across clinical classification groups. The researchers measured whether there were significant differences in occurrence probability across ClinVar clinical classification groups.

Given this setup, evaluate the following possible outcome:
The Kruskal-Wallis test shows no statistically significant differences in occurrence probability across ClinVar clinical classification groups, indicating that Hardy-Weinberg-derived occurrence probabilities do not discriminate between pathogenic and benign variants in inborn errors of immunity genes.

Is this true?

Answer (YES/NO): YES